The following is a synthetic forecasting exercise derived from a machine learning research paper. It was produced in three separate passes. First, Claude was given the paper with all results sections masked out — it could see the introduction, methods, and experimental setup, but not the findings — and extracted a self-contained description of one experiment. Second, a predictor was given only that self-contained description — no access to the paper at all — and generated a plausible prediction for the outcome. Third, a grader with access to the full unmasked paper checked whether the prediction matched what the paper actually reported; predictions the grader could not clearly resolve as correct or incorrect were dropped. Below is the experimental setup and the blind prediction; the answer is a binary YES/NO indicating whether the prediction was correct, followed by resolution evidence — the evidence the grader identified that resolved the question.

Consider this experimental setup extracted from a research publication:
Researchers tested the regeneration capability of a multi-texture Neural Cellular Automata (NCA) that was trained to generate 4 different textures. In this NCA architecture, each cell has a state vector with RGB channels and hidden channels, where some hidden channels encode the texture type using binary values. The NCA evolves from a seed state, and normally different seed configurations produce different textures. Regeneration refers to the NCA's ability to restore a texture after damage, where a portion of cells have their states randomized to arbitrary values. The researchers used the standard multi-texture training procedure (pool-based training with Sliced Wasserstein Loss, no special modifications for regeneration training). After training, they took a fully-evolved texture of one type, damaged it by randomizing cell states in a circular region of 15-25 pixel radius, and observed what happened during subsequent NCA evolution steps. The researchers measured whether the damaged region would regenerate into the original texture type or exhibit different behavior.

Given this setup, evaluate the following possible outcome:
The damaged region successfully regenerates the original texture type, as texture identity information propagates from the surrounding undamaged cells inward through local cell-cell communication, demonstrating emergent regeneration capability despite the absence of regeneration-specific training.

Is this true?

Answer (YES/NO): NO